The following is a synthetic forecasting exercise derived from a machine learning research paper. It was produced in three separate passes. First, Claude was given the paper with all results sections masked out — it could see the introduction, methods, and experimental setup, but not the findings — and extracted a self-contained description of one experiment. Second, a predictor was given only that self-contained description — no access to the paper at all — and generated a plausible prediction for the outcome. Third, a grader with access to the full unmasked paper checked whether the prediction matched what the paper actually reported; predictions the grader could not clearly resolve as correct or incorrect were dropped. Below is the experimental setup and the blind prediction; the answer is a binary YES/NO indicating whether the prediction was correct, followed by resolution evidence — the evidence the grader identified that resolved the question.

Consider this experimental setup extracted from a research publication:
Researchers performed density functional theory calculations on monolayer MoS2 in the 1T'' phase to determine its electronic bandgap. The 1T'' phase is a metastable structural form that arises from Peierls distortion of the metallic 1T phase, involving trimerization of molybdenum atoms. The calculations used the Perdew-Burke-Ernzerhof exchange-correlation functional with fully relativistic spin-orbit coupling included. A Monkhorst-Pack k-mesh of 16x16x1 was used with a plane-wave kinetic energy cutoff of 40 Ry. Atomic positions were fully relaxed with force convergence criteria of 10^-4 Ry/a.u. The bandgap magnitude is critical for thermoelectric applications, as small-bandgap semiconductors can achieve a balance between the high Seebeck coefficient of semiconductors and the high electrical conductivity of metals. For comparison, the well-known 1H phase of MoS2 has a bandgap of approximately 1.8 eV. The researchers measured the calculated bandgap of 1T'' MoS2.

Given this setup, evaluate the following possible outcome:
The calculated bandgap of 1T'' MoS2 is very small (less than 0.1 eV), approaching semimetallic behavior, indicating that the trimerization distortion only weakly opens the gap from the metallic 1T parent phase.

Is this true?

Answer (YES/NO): NO